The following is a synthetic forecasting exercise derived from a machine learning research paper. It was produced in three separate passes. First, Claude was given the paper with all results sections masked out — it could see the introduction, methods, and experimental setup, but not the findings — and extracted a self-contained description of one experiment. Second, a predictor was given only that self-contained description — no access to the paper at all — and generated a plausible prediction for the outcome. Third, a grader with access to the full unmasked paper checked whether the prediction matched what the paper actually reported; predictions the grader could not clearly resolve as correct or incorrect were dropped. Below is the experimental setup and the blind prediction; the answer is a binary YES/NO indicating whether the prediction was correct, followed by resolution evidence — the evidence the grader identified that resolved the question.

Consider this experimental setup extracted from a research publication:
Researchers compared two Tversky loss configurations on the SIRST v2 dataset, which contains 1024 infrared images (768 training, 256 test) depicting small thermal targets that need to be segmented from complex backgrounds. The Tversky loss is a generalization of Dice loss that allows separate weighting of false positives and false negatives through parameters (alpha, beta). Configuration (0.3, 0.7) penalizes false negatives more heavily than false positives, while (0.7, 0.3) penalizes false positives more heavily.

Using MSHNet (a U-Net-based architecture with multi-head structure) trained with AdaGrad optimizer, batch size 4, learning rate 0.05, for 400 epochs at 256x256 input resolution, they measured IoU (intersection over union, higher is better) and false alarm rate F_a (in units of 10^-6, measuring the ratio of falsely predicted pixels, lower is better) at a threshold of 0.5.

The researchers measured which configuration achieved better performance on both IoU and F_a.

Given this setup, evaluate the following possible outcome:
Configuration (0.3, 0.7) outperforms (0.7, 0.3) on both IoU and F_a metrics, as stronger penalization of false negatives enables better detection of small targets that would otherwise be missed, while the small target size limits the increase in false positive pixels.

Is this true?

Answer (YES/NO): NO